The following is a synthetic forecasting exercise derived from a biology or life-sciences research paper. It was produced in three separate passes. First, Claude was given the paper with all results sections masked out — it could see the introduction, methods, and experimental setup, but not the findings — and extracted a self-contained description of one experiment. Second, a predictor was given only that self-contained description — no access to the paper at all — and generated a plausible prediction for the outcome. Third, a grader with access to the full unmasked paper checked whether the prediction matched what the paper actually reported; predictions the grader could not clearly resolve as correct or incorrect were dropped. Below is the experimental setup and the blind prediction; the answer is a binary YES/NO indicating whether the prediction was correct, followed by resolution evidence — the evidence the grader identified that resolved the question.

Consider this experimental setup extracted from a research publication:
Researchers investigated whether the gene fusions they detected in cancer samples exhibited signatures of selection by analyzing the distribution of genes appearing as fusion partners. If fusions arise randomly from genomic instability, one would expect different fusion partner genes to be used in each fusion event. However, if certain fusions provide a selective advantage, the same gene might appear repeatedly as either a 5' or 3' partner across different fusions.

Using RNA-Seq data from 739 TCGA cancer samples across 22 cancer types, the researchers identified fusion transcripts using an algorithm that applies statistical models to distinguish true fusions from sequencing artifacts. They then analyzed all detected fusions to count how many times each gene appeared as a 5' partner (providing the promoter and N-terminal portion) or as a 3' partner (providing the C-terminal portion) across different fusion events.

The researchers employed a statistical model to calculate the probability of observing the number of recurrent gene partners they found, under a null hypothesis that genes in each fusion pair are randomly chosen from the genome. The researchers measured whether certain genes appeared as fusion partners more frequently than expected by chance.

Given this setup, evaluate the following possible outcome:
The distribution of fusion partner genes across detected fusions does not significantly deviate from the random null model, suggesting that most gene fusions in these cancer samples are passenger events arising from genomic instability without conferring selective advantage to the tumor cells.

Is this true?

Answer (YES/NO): NO